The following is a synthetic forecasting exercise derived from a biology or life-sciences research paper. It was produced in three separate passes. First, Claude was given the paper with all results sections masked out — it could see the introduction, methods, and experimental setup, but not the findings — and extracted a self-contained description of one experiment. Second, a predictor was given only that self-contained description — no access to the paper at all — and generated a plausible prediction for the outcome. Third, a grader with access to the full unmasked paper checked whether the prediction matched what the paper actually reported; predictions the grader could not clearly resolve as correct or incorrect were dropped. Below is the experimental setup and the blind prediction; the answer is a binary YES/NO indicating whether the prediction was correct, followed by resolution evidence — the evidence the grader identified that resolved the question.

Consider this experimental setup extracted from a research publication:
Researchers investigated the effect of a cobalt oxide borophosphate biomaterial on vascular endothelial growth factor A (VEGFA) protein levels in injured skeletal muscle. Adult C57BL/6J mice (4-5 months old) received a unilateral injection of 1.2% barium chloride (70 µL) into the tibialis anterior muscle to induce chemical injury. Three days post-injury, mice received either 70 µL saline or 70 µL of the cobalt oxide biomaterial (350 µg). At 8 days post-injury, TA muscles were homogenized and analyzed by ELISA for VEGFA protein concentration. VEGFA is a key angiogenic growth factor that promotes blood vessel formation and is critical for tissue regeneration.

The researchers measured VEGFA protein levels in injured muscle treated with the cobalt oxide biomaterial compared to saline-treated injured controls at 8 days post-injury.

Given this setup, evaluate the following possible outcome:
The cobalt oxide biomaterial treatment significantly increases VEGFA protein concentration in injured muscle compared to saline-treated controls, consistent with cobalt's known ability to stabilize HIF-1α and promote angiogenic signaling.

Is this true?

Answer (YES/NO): YES